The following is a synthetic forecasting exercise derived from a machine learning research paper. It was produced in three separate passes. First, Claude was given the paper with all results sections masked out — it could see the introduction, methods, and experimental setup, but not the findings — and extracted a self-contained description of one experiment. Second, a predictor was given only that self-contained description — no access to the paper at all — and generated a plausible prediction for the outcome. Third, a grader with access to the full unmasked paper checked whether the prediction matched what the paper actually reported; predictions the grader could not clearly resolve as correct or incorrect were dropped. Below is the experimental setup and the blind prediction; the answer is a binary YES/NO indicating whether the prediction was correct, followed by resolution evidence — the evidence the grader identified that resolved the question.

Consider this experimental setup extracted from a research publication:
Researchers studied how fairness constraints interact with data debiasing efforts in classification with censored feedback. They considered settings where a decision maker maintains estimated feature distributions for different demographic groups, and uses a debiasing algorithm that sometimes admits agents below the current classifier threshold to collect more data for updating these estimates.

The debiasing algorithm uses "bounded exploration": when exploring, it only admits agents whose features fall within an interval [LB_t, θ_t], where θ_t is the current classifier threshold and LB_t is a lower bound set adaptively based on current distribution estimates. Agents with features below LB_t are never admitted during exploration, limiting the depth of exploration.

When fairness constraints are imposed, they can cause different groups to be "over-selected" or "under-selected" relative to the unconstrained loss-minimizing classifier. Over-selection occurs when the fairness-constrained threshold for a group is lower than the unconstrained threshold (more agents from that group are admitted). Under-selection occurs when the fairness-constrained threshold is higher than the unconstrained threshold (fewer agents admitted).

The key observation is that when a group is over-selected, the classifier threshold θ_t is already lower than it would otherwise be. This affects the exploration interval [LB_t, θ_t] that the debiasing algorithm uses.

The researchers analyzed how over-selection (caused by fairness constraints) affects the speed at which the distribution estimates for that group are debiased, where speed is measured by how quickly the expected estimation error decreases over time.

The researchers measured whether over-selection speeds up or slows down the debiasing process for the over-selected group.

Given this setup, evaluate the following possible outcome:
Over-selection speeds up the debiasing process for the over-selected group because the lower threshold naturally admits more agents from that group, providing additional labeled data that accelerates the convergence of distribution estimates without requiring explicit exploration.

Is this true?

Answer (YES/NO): NO